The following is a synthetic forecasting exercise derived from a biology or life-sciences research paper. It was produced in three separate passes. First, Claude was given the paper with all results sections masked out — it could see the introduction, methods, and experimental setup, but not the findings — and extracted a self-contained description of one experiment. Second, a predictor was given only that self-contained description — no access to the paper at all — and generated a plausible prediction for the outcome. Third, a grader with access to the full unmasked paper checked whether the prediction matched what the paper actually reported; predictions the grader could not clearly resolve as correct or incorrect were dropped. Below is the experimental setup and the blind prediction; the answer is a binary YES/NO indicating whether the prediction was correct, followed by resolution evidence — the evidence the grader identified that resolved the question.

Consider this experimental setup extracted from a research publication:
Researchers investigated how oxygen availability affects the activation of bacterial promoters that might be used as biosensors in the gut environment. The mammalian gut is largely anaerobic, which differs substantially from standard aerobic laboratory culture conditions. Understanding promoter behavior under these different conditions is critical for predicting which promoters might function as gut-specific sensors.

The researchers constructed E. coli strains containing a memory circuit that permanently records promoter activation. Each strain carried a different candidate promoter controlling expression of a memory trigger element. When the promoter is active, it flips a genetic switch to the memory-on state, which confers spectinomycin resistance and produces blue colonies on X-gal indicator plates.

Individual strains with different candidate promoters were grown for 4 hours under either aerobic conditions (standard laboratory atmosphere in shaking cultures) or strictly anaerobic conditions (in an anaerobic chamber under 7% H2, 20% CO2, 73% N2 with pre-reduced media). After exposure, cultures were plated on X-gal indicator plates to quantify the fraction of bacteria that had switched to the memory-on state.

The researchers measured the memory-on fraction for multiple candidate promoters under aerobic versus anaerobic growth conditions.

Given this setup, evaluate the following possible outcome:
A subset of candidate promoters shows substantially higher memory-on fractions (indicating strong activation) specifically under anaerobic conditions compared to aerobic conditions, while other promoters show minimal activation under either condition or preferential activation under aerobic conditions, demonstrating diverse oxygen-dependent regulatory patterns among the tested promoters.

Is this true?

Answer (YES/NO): NO